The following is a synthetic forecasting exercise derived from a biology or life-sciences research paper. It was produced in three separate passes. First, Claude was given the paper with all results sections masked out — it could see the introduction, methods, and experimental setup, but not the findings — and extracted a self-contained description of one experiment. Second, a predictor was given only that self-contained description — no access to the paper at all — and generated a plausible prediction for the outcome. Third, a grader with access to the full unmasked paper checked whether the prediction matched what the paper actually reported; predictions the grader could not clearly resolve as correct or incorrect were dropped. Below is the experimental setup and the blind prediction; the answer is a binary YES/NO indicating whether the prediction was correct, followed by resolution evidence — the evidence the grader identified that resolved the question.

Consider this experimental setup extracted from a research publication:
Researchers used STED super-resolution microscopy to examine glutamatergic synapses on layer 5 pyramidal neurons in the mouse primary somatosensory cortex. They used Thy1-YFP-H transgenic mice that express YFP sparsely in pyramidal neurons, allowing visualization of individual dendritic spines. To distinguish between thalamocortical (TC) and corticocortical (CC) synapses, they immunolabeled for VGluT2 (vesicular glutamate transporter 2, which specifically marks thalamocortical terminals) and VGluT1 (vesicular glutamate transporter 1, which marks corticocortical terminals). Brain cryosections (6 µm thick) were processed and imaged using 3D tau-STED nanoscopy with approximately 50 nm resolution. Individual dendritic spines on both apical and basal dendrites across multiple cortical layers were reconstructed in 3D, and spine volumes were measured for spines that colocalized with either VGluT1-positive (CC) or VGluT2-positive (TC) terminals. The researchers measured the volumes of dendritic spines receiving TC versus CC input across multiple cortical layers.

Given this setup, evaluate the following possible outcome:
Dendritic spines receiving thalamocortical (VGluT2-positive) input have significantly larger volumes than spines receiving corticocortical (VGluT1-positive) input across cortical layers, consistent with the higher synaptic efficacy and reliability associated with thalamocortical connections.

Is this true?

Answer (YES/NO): YES